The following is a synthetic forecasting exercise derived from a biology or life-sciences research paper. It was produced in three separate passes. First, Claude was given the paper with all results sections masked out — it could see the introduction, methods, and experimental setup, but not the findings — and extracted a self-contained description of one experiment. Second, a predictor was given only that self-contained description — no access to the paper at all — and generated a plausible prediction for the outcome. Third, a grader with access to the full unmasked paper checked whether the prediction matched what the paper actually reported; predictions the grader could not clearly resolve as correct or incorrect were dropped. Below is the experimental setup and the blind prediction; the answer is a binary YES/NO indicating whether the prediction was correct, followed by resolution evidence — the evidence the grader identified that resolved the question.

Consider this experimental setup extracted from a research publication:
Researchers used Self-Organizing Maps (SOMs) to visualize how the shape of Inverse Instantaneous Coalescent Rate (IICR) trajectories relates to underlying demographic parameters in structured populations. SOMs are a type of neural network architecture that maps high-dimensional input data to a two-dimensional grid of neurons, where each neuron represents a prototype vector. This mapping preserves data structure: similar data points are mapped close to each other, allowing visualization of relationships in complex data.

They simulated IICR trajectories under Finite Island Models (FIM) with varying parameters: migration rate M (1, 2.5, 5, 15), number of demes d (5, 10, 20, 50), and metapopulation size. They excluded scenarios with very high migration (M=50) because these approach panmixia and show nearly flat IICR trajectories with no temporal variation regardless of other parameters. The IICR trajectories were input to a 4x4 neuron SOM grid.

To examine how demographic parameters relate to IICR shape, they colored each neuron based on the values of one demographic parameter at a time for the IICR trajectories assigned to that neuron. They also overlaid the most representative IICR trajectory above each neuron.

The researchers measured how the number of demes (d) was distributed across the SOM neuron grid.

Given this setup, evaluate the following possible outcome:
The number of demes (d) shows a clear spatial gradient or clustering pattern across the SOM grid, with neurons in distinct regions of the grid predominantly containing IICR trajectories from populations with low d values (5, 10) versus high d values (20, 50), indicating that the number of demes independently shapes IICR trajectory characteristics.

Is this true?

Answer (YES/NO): NO